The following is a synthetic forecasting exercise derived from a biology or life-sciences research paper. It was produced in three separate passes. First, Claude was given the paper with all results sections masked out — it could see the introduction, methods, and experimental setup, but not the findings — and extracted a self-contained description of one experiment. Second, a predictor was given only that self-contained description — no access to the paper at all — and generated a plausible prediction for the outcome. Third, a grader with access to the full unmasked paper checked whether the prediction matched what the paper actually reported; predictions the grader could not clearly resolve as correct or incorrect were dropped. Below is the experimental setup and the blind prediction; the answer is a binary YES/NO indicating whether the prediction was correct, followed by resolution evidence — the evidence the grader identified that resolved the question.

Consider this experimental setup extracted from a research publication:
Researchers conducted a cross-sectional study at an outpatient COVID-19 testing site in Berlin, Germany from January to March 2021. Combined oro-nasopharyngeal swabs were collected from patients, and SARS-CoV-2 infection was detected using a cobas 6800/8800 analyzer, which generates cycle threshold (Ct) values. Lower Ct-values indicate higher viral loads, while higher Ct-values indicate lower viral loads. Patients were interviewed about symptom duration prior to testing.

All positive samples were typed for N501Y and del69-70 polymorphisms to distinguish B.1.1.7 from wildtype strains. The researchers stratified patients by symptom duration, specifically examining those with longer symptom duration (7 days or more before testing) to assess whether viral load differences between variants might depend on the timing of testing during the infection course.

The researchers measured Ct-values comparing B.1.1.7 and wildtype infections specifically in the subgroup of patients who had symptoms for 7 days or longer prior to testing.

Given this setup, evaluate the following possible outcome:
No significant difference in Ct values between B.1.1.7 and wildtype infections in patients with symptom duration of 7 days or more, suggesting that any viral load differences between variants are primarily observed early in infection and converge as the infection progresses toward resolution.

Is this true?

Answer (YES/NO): NO